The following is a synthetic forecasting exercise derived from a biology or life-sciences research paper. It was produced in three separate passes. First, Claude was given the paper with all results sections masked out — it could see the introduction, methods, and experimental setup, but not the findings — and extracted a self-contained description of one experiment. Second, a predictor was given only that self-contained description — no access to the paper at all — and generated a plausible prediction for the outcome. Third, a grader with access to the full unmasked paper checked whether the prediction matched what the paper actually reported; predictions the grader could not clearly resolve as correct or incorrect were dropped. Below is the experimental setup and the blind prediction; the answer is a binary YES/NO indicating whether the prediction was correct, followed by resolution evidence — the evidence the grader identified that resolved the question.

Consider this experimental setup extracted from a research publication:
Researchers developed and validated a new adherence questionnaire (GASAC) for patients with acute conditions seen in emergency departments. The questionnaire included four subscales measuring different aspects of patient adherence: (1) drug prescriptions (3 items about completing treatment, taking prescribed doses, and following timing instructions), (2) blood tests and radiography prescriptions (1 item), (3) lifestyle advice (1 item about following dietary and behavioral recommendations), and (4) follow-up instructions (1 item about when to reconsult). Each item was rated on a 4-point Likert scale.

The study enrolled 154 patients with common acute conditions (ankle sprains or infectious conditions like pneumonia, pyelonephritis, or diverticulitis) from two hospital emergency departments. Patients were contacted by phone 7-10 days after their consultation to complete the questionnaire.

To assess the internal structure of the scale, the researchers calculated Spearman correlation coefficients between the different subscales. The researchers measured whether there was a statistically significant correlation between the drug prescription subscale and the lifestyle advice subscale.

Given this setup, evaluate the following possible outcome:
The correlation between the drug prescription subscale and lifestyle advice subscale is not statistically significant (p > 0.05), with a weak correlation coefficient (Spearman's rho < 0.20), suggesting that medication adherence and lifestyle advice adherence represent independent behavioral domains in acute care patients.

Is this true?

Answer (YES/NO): YES